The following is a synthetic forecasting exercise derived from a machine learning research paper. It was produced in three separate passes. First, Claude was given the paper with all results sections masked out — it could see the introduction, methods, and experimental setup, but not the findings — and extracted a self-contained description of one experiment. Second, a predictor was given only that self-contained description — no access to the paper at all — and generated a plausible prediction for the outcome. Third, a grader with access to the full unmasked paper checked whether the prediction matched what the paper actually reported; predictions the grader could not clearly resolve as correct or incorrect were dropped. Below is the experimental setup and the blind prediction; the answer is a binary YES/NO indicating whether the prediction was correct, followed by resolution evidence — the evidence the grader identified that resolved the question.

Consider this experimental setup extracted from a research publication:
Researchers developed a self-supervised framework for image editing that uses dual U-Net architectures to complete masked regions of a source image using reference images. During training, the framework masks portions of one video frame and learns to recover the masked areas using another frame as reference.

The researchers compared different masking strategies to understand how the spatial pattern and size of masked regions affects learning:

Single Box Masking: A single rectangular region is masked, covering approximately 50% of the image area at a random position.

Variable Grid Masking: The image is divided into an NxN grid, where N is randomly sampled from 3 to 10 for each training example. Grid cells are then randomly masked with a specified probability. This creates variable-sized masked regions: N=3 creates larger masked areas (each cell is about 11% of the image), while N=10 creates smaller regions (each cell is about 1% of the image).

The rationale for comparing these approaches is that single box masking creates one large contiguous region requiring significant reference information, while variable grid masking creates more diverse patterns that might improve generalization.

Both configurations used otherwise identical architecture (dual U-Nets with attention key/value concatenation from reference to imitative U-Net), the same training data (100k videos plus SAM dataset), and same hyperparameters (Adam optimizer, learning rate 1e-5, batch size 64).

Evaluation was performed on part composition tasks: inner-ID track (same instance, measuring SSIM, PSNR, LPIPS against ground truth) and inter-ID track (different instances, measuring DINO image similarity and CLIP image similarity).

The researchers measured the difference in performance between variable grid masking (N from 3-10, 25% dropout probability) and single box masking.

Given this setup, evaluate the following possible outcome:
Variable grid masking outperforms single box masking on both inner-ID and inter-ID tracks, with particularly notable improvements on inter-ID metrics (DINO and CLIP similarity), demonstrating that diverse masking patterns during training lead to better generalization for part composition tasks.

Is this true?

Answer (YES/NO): NO